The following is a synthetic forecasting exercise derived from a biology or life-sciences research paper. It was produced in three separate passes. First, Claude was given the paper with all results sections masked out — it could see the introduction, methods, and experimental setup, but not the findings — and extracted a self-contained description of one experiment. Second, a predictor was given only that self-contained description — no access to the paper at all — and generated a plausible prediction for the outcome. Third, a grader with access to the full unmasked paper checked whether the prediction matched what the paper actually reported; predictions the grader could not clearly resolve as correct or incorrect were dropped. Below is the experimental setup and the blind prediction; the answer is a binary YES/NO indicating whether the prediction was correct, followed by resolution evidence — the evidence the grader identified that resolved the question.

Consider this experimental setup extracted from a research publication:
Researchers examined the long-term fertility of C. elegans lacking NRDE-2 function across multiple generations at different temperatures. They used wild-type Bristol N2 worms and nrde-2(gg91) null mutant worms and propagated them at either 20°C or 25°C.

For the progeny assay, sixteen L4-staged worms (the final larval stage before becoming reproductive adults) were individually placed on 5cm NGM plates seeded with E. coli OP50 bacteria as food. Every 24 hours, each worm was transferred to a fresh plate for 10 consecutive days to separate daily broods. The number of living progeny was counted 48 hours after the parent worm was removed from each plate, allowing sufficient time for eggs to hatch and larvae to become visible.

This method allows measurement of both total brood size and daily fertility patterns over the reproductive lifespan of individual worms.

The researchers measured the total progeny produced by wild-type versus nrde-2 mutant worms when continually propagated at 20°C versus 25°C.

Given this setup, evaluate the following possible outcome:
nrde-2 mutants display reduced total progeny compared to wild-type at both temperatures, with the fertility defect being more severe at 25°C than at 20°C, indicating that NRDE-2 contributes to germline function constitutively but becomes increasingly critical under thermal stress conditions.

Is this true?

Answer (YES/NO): YES